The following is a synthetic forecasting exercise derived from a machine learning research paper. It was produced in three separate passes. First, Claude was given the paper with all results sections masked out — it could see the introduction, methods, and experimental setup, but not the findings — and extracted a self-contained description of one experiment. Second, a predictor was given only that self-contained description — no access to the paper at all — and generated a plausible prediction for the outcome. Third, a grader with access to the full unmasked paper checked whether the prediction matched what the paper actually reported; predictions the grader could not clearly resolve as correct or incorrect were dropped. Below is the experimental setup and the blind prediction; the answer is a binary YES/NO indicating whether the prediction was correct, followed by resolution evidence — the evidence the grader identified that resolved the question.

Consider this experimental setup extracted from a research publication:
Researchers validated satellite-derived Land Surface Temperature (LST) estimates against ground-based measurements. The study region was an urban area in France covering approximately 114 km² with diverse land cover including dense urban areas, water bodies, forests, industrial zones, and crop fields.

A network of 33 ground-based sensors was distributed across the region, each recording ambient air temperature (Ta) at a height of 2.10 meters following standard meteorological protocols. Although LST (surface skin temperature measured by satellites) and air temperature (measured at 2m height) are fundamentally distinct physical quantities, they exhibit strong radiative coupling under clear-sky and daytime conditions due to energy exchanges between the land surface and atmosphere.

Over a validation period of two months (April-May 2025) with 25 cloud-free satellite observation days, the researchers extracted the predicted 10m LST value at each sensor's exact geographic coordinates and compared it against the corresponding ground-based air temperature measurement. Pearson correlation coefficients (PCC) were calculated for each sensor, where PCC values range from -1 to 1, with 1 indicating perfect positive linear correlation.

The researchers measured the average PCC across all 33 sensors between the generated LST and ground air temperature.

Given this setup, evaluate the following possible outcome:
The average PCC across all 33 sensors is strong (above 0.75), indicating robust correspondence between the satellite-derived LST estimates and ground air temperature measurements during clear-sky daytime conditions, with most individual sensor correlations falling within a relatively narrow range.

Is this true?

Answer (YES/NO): YES